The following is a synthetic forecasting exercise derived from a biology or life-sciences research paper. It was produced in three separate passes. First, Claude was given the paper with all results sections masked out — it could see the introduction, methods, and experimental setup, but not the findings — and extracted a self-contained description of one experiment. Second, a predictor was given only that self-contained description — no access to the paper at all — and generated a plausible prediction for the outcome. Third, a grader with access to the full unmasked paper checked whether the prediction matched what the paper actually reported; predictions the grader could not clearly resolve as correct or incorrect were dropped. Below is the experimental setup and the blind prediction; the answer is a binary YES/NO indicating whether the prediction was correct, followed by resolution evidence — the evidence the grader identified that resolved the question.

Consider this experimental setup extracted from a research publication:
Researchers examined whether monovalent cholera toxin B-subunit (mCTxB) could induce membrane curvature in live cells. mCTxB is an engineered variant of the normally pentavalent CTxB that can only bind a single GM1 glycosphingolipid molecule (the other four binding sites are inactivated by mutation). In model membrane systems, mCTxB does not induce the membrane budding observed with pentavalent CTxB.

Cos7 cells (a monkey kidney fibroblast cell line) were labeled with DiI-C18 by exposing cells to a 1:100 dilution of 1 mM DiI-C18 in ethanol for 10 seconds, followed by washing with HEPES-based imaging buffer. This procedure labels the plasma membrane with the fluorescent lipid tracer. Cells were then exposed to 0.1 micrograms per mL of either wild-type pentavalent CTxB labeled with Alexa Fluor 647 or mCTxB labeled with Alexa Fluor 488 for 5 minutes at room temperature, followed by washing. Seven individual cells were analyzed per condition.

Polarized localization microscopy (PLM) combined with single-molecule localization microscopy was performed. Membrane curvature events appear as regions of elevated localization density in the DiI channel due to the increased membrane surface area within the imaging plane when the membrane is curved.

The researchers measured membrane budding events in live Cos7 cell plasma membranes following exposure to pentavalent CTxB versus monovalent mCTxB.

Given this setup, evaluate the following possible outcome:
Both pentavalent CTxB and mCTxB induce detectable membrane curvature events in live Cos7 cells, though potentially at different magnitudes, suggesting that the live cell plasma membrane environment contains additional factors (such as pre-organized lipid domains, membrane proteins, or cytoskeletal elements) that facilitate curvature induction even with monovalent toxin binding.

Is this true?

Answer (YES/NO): NO